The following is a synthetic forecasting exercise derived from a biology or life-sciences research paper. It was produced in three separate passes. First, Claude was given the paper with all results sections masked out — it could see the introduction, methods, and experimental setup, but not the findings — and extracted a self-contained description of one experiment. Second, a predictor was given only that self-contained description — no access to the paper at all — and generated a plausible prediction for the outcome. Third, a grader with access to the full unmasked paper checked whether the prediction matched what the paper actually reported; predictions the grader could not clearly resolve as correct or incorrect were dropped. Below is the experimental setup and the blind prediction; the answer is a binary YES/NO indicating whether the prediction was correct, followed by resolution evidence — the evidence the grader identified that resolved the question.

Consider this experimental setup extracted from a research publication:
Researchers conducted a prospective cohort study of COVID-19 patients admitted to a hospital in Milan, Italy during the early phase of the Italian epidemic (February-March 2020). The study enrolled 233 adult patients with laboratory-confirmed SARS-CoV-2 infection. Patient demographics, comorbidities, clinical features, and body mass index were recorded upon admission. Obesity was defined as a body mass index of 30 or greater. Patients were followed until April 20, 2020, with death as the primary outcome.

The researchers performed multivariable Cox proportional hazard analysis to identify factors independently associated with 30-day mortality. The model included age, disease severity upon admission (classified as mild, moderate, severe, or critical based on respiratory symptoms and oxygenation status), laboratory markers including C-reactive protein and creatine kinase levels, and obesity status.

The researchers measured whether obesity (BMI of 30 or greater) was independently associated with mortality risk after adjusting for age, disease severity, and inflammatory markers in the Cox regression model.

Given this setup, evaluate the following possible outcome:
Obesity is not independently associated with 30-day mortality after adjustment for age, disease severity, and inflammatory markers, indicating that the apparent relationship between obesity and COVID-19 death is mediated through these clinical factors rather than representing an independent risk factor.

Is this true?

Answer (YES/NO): NO